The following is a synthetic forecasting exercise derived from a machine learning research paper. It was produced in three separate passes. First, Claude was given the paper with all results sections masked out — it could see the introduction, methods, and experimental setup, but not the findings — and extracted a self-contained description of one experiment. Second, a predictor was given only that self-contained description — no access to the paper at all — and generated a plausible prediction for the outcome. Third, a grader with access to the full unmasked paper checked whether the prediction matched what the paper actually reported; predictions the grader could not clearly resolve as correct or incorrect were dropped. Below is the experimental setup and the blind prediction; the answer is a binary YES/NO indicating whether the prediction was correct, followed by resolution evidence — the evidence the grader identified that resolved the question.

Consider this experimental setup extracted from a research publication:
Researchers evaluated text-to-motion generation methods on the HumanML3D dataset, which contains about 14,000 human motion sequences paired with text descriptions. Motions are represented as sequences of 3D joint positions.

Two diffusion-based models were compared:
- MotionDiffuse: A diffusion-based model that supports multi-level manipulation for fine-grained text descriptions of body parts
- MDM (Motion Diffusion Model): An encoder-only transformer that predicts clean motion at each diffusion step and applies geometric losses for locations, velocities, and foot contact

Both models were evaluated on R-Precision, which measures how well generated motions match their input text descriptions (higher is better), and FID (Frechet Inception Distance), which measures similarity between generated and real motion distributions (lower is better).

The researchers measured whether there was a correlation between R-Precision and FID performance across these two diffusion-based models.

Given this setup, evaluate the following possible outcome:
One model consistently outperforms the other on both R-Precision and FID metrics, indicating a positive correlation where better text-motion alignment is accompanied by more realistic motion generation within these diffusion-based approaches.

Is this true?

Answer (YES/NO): NO